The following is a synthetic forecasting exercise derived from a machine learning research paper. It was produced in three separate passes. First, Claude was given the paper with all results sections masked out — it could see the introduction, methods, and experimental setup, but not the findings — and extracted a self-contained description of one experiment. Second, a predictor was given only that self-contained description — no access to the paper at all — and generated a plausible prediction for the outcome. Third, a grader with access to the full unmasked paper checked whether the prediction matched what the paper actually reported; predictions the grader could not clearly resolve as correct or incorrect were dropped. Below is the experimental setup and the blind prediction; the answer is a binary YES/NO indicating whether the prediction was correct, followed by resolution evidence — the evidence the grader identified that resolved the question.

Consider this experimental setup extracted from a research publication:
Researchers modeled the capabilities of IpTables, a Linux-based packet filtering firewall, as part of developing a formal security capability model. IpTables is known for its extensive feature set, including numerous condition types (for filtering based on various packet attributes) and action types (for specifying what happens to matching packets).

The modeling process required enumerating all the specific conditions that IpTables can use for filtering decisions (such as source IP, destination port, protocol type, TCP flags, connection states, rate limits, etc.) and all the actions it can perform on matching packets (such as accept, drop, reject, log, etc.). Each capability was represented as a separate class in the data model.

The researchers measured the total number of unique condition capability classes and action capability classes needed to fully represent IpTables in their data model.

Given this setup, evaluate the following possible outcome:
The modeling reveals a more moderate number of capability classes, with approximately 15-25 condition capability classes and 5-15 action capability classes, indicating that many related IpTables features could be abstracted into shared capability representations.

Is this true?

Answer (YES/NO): NO